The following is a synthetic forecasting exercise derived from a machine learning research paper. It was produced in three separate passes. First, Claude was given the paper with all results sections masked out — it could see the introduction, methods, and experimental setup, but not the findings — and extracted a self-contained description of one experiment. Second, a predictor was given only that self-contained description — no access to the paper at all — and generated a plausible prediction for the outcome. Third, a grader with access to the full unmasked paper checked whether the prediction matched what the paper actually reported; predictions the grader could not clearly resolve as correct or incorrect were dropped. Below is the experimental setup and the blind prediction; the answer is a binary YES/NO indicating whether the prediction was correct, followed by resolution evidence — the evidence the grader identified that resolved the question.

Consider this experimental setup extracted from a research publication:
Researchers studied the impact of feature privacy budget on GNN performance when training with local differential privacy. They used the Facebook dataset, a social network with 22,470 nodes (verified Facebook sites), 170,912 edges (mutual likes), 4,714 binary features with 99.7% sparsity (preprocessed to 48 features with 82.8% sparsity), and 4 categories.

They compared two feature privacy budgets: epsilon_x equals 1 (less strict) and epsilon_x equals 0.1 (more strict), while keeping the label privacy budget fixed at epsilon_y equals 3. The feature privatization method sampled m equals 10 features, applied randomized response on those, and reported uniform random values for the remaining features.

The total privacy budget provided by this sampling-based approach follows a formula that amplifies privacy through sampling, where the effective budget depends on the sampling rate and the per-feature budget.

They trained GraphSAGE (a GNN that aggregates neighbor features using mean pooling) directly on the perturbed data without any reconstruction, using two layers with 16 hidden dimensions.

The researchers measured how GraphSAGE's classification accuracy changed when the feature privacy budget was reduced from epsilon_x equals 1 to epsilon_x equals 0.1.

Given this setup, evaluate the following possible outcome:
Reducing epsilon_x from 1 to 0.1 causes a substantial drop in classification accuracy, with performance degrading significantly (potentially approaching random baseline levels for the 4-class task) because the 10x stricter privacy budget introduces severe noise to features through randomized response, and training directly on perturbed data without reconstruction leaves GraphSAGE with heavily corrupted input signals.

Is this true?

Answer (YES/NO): NO